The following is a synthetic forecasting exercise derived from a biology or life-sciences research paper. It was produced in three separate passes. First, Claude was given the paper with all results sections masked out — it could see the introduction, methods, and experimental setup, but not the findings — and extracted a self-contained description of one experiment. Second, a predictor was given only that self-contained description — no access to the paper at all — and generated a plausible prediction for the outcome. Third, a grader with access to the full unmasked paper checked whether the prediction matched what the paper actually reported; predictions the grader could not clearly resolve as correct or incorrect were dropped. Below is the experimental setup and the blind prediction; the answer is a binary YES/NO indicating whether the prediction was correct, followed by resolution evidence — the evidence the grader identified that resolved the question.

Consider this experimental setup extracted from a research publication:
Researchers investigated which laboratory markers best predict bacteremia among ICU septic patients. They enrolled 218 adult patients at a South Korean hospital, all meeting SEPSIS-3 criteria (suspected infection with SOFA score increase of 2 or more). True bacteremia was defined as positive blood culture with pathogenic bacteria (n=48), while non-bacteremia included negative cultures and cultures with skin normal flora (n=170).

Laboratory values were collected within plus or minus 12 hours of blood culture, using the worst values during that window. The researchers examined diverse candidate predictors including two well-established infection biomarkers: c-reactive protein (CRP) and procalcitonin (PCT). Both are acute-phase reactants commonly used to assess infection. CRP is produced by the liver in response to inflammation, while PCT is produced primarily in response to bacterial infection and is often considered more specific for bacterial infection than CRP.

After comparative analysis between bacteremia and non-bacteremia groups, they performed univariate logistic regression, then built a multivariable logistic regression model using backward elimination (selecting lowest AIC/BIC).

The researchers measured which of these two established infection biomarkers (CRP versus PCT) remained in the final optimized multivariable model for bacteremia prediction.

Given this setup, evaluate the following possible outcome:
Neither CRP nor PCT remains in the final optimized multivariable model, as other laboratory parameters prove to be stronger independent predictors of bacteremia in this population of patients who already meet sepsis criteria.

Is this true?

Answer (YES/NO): NO